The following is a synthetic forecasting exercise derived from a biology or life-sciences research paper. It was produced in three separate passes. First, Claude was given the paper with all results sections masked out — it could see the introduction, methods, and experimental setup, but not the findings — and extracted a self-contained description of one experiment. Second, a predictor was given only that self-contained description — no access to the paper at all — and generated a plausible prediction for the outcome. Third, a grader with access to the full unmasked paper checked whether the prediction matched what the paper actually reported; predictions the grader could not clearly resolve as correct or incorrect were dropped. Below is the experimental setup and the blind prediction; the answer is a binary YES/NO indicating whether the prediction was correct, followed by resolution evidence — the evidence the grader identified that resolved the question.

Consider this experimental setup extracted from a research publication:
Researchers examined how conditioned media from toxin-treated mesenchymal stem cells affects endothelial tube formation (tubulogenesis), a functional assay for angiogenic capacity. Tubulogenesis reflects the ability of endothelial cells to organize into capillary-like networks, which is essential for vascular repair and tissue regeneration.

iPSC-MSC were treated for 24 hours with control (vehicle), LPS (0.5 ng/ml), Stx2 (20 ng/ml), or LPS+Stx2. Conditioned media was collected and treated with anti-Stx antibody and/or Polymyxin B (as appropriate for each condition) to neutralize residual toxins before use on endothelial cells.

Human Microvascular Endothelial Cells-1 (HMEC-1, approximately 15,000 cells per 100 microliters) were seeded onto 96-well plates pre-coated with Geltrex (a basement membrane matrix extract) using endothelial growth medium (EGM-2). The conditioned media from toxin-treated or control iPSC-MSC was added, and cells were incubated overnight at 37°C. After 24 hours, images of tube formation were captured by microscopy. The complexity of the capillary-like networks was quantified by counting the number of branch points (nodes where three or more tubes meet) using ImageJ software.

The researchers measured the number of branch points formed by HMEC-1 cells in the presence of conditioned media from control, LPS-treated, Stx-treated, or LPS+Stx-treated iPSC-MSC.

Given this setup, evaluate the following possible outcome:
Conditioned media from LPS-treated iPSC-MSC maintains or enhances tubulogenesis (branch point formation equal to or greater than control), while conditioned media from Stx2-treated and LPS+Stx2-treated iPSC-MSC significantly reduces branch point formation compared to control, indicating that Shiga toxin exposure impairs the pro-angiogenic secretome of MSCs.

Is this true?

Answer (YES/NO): NO